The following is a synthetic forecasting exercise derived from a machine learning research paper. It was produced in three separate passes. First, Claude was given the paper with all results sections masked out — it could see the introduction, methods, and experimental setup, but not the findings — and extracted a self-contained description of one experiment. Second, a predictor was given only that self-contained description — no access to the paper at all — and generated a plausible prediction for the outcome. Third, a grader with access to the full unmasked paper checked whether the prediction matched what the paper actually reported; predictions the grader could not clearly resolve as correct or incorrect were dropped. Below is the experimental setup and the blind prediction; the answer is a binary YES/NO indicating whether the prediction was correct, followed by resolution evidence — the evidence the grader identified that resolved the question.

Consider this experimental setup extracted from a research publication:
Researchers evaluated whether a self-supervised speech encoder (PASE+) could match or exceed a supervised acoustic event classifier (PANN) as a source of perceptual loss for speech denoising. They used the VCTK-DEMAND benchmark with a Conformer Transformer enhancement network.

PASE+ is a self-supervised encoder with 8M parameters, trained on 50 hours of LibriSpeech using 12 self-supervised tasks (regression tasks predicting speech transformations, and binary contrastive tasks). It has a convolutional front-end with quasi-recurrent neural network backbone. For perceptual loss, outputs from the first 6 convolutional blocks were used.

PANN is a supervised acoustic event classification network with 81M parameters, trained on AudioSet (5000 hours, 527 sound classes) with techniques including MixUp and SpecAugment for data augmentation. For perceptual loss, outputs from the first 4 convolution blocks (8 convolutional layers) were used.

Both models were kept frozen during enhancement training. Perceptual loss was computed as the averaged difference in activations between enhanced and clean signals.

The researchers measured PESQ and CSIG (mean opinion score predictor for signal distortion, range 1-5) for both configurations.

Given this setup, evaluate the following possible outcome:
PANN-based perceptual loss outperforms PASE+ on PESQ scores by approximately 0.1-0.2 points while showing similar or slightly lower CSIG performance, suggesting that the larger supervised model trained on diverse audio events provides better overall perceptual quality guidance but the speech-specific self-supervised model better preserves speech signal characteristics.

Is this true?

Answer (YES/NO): NO